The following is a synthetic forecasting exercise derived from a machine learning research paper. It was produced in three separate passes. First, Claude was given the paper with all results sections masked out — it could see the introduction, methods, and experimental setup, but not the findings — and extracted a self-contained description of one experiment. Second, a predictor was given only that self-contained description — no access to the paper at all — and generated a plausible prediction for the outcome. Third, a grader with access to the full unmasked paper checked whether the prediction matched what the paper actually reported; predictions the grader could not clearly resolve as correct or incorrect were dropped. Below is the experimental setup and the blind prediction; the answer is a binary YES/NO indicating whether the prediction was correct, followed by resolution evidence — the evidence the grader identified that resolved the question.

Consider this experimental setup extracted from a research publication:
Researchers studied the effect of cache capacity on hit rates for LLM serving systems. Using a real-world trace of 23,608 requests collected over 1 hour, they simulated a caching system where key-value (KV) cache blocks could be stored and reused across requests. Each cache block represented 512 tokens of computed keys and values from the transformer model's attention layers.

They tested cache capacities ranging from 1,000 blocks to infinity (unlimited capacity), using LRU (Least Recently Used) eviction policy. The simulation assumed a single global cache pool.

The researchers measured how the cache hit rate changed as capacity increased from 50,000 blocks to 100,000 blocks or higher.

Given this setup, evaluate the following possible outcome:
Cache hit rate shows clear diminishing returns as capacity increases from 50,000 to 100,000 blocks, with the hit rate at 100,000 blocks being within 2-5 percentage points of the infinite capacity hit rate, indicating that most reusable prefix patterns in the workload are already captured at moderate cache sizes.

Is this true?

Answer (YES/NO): YES